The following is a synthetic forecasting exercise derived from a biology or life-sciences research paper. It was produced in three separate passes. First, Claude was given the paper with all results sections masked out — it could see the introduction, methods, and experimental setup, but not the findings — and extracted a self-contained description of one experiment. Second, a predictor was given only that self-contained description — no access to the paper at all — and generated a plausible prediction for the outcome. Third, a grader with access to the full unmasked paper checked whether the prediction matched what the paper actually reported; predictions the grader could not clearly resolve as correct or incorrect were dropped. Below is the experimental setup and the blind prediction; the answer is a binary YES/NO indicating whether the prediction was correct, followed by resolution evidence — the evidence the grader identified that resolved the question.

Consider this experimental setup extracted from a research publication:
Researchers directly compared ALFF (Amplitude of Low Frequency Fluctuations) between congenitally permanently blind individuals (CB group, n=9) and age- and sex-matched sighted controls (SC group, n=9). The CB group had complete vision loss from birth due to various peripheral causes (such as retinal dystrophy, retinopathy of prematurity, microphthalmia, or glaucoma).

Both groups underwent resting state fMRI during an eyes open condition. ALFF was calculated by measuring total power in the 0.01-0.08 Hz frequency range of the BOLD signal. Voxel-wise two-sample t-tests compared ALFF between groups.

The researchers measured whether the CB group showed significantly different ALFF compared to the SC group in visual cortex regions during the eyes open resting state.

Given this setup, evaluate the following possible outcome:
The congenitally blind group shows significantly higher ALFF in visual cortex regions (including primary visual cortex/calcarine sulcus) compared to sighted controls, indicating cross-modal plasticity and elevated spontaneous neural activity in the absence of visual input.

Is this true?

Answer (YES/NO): NO